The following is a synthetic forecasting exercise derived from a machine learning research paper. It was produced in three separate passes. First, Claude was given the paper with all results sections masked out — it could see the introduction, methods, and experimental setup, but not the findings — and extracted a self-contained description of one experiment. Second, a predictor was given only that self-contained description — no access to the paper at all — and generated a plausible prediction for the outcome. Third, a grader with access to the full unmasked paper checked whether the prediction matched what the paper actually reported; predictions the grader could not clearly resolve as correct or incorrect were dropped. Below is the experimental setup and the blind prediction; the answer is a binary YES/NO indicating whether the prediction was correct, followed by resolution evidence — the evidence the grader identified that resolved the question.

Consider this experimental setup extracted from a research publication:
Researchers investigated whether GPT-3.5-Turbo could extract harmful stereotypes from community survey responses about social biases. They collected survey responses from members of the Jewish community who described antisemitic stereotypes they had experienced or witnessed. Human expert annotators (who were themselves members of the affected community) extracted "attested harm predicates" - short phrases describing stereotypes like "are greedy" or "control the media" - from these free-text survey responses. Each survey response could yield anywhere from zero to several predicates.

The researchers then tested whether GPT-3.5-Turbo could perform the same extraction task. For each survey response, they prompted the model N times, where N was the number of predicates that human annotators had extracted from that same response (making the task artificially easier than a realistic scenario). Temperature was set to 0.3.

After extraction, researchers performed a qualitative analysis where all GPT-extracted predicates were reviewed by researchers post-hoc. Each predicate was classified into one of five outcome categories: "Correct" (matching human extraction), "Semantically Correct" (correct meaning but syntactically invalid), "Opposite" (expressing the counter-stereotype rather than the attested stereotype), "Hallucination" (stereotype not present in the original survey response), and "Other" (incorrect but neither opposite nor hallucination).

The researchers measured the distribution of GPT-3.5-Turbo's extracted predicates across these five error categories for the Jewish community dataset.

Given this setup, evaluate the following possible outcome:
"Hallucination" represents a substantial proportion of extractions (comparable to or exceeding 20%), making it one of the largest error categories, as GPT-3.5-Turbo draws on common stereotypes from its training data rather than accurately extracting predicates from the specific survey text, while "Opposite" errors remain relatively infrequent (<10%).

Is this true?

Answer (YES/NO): YES